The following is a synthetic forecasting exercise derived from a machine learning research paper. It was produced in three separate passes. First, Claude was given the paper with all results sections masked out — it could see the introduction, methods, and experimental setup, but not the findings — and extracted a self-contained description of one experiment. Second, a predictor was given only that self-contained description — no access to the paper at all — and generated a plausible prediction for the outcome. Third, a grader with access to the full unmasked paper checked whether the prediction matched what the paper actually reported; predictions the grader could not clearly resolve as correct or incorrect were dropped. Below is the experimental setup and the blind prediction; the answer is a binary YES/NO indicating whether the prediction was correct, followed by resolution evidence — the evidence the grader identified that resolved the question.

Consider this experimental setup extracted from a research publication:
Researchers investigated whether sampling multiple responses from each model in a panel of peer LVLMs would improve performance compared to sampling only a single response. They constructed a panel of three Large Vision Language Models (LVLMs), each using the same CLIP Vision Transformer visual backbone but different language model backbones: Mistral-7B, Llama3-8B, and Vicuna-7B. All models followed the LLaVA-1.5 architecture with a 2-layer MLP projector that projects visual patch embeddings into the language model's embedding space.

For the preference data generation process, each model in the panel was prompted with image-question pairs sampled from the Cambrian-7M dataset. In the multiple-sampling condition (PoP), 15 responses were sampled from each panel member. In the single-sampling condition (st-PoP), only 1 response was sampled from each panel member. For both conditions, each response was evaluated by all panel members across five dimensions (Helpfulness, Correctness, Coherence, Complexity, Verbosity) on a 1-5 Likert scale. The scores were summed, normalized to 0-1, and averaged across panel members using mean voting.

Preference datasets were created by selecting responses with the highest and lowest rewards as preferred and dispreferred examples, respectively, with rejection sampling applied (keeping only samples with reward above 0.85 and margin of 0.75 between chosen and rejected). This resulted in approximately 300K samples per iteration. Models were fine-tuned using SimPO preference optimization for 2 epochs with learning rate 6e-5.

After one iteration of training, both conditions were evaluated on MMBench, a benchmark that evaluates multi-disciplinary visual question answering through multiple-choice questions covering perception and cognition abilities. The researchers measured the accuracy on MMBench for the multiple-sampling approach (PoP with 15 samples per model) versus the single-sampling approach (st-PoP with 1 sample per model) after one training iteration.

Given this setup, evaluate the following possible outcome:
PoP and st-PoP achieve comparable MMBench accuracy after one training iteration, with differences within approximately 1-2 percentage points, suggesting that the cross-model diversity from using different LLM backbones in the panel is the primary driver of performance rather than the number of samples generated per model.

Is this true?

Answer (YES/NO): NO